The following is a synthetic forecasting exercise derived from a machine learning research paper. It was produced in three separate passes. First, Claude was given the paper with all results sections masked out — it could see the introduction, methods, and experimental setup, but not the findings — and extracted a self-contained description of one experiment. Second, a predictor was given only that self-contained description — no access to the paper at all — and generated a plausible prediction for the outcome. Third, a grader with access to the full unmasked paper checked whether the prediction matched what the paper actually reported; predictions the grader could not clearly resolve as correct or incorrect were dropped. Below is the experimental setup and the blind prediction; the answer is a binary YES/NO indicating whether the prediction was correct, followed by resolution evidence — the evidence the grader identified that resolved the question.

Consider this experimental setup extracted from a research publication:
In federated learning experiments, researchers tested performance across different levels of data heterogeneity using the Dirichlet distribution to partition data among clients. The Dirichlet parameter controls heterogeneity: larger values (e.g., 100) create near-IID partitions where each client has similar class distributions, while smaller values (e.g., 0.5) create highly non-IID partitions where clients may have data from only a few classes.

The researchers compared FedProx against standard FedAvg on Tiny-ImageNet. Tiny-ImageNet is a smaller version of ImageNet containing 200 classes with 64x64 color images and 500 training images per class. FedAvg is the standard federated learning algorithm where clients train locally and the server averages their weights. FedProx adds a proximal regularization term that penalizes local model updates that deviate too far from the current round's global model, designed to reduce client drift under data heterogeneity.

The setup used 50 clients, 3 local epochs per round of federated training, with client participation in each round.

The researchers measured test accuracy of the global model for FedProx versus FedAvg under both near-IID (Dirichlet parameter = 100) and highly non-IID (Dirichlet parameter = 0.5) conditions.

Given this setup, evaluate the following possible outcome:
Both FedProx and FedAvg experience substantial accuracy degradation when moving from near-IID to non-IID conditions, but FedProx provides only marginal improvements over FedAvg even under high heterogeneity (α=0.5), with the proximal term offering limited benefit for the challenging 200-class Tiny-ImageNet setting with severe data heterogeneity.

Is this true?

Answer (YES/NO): NO